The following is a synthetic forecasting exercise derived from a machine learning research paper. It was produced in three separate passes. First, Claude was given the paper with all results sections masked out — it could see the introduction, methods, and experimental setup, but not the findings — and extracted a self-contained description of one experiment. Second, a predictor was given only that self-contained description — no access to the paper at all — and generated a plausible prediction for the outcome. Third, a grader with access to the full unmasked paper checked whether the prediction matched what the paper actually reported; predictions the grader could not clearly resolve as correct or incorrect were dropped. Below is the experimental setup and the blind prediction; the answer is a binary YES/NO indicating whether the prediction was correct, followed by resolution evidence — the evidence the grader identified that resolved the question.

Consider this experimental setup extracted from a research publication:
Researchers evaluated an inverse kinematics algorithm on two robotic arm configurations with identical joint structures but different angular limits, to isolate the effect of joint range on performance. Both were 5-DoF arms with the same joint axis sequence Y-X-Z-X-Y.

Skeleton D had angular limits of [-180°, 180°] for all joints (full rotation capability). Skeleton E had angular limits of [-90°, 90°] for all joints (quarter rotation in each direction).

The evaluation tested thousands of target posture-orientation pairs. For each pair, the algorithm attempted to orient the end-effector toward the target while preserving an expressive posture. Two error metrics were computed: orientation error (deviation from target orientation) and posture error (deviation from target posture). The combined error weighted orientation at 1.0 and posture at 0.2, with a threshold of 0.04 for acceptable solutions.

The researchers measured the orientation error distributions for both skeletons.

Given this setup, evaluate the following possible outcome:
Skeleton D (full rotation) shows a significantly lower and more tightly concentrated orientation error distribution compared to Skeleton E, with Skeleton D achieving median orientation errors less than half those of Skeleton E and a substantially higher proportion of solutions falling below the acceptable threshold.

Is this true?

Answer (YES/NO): NO